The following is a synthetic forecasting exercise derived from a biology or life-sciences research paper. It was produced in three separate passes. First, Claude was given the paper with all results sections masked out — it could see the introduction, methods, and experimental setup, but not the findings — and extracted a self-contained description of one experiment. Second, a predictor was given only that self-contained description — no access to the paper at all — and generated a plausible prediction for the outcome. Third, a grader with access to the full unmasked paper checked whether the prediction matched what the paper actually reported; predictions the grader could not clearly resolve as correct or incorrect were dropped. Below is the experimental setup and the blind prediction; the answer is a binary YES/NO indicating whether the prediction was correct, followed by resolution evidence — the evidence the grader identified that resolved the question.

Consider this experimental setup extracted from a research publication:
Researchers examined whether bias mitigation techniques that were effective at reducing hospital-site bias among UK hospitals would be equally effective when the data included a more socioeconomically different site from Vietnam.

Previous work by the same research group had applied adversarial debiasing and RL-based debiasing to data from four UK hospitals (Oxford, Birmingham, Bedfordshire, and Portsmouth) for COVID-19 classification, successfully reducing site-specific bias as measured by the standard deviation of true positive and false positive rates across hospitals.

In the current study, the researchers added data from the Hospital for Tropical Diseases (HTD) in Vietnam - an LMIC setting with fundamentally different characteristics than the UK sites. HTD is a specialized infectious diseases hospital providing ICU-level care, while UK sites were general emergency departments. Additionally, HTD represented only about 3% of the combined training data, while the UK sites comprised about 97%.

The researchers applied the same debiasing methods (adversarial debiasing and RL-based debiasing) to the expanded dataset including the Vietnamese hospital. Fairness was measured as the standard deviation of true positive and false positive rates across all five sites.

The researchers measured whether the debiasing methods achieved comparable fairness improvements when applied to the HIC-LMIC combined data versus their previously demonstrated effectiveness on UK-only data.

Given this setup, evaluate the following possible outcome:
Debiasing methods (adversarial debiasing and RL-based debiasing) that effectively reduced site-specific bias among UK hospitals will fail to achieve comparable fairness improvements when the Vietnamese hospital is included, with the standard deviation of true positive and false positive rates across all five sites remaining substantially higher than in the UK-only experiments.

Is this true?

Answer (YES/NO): NO